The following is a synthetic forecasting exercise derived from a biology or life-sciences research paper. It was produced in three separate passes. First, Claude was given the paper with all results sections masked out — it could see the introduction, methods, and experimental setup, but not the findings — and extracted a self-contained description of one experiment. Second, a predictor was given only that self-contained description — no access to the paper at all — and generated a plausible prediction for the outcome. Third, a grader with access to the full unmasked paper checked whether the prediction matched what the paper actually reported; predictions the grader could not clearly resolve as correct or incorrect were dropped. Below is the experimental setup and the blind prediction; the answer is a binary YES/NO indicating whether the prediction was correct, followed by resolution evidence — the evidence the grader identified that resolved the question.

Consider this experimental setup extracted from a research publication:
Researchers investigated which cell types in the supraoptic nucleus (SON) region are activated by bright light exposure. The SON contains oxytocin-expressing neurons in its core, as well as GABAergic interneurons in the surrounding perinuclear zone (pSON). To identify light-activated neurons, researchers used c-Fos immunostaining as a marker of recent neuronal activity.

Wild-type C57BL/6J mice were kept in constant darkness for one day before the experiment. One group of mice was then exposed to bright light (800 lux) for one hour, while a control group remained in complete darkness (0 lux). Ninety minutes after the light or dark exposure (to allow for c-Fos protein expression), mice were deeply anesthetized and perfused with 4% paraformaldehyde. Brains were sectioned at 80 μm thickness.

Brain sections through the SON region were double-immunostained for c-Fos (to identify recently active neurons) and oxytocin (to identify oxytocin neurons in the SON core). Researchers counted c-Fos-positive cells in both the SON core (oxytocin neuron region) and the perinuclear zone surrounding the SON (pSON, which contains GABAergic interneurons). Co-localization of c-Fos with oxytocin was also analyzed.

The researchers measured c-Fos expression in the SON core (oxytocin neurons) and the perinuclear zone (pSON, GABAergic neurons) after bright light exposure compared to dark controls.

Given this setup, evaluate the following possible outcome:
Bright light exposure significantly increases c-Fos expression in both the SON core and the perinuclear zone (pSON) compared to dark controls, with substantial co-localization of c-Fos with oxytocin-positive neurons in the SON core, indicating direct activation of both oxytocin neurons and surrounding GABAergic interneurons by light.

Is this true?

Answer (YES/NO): NO